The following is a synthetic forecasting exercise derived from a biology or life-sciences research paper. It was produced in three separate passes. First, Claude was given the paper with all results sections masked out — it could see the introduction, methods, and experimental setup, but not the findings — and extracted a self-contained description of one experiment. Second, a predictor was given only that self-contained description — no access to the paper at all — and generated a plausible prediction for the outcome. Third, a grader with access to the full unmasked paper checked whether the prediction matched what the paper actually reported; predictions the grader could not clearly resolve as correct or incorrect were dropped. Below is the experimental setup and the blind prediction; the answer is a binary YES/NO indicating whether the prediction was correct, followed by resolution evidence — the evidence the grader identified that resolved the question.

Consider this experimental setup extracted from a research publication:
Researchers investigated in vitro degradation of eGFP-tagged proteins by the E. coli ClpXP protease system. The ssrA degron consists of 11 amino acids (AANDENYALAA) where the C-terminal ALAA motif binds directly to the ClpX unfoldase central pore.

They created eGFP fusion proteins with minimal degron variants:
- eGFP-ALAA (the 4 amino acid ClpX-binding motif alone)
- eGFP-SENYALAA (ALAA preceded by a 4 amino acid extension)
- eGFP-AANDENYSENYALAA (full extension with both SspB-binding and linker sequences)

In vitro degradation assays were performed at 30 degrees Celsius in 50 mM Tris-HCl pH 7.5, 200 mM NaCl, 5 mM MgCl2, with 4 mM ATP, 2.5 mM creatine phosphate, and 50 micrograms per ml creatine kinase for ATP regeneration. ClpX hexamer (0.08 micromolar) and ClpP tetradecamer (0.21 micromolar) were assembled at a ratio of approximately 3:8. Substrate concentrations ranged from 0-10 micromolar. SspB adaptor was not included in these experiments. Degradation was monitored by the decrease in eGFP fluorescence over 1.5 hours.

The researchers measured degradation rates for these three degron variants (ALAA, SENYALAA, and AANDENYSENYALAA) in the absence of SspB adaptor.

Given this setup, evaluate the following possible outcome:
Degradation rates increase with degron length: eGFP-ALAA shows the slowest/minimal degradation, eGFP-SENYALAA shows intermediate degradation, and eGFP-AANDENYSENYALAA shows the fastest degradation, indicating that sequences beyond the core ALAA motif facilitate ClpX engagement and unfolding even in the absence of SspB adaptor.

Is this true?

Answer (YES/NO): YES